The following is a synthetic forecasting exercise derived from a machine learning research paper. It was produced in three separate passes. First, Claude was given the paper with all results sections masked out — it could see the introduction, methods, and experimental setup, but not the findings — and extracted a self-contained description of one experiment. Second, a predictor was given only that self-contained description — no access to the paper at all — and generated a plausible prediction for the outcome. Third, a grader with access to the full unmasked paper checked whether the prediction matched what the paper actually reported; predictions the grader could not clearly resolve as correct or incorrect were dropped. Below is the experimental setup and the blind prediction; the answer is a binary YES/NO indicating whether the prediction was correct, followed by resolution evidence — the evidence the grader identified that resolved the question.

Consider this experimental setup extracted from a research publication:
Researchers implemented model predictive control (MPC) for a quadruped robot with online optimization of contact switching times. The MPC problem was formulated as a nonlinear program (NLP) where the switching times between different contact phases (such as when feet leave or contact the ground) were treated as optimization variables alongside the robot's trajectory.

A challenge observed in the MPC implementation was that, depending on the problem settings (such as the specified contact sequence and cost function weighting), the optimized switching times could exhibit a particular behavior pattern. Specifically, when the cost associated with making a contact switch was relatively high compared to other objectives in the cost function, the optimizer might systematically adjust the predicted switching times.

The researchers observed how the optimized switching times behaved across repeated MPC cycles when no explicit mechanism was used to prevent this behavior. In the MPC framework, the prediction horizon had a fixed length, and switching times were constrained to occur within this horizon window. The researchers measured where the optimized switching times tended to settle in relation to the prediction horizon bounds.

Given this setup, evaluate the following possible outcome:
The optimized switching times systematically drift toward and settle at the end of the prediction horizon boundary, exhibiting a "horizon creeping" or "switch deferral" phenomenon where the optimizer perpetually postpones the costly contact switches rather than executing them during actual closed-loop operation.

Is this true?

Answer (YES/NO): YES